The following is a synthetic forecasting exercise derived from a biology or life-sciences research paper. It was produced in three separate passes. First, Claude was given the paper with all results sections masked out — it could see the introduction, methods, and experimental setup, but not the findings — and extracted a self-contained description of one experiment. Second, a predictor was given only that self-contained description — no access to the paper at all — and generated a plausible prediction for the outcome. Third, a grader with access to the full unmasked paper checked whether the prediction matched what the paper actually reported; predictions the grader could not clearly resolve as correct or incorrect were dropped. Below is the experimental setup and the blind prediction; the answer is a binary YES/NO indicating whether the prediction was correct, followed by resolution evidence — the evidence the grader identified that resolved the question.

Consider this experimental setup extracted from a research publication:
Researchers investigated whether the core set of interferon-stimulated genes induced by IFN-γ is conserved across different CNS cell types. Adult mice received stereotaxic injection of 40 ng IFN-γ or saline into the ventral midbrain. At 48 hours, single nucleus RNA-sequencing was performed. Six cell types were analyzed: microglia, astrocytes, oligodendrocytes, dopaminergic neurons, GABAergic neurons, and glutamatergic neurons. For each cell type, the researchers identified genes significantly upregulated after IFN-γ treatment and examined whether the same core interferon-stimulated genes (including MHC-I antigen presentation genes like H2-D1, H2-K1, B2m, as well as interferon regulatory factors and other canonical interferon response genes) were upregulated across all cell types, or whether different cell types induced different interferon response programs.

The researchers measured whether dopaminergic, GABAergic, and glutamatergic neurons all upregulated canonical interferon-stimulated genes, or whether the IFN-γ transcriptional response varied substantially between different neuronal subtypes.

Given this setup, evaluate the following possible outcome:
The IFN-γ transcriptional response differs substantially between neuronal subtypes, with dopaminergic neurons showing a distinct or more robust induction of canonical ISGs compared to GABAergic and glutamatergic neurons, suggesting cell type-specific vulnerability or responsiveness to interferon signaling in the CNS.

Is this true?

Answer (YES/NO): NO